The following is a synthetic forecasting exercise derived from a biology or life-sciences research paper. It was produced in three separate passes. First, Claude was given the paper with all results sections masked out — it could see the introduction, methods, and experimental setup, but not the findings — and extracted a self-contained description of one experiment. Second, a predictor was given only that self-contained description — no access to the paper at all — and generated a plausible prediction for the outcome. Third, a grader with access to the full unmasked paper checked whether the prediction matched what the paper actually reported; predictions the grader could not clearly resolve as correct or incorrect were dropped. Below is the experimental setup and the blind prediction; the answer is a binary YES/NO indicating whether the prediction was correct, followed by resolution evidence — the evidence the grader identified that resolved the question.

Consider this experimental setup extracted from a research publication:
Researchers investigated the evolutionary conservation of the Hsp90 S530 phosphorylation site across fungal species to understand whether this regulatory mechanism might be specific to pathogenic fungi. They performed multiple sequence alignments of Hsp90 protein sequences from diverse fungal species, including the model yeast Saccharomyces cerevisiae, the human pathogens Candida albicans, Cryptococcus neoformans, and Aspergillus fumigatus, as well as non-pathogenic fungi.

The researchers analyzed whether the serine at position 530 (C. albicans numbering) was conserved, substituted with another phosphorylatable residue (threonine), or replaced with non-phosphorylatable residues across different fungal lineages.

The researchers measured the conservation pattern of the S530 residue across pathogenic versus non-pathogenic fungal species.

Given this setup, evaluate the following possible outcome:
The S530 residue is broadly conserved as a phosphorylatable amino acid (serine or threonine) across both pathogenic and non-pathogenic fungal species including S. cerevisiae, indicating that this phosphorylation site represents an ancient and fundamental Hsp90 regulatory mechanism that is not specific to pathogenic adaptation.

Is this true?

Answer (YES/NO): NO